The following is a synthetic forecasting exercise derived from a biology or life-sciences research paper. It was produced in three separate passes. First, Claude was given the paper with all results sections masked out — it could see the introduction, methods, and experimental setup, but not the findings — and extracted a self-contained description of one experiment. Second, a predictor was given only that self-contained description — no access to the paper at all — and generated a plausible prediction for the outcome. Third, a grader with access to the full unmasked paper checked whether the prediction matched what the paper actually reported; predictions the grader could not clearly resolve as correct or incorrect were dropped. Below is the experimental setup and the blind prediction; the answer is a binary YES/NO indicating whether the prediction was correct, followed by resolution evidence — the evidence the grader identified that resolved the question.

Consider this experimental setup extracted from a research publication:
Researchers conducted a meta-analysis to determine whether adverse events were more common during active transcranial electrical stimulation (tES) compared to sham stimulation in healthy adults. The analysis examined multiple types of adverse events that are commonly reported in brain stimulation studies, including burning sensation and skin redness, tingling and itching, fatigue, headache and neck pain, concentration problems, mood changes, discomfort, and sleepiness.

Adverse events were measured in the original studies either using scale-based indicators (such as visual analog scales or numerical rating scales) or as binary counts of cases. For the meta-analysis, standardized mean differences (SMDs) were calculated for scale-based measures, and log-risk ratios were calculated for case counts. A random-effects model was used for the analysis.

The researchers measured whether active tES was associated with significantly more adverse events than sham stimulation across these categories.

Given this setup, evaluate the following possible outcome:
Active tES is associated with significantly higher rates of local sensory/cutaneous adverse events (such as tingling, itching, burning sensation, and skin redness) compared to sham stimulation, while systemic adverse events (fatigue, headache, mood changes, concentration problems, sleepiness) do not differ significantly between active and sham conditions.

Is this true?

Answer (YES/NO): NO